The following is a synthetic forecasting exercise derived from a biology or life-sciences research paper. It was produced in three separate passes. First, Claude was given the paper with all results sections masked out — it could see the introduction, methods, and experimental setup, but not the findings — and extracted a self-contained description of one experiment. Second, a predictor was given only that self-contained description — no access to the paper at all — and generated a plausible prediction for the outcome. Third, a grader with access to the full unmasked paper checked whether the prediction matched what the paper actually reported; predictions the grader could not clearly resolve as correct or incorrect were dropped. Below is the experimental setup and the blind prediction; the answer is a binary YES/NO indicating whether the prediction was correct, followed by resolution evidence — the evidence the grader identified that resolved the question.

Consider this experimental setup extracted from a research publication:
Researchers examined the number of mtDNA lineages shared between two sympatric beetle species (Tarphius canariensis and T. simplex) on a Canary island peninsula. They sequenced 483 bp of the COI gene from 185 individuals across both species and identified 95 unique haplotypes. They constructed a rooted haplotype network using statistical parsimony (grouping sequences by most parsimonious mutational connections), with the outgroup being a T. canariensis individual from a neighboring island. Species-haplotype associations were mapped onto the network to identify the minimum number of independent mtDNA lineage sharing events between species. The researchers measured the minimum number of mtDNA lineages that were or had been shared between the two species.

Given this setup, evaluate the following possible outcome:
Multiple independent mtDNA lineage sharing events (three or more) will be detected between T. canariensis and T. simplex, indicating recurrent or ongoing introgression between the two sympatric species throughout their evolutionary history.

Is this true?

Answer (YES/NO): YES